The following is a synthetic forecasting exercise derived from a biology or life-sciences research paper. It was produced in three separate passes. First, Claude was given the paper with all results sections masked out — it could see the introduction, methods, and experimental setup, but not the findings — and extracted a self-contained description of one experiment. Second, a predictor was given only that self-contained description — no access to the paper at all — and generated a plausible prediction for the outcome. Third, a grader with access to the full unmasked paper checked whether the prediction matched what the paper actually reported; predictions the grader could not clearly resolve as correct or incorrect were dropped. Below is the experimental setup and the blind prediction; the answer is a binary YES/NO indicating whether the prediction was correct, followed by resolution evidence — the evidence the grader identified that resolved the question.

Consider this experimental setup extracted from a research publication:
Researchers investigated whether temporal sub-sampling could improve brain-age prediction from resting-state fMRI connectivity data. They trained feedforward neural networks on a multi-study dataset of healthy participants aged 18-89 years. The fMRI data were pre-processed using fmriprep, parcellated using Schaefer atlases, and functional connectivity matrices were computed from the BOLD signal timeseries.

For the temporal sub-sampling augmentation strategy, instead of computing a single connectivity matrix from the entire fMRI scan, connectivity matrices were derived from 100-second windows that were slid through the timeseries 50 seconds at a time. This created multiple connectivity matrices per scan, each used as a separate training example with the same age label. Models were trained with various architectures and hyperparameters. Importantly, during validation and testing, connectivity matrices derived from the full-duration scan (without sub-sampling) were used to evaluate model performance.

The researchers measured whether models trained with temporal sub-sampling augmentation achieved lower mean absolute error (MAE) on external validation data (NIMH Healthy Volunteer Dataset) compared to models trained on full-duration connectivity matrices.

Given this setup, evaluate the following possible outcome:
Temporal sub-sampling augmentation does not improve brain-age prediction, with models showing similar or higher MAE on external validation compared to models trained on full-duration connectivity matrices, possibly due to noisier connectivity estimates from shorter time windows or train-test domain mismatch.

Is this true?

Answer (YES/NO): NO